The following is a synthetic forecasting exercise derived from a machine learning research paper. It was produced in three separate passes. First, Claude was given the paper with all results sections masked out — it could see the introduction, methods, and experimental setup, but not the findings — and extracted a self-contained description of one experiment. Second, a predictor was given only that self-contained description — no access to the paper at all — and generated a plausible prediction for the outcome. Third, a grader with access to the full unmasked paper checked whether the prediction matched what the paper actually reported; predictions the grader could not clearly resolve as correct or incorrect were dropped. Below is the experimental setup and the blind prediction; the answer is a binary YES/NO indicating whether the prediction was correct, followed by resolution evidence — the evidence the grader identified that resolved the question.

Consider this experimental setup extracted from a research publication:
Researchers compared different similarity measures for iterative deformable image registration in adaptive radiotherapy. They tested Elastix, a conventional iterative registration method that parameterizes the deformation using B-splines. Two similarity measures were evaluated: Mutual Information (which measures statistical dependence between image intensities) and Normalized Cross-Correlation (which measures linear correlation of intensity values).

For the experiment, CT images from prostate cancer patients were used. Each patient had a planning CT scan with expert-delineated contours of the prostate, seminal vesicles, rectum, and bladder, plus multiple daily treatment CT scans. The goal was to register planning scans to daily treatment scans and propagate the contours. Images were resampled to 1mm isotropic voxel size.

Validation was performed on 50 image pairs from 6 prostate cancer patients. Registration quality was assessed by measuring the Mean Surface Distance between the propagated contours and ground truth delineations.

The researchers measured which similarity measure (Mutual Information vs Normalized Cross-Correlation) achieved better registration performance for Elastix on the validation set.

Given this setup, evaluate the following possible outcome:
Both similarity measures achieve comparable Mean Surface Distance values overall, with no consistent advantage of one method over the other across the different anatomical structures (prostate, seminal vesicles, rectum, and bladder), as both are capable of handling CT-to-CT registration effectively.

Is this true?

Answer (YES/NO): NO